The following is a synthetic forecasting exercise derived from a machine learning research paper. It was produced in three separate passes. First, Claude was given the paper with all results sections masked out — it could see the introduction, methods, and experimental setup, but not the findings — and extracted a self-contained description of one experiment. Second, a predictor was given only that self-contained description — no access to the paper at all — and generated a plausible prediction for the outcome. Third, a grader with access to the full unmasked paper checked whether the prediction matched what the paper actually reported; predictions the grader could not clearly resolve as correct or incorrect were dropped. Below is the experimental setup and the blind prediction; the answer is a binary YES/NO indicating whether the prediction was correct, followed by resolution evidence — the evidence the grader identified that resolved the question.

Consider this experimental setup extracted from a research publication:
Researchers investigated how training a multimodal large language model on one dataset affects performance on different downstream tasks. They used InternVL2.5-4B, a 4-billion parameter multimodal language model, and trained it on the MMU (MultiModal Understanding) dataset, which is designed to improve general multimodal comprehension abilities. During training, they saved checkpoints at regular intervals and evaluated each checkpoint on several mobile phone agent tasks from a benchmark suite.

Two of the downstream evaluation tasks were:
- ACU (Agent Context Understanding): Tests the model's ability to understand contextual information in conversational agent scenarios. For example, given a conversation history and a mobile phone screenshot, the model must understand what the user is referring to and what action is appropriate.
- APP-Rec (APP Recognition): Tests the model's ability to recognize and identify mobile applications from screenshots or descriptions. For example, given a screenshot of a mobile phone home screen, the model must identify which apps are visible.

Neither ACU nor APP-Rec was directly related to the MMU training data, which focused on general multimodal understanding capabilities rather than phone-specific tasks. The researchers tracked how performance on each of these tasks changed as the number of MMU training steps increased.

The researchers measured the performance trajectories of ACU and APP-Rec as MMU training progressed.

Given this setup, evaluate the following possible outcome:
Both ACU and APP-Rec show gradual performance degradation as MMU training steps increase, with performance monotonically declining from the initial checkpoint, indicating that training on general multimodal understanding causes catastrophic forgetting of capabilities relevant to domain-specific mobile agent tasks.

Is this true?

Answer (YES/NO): NO